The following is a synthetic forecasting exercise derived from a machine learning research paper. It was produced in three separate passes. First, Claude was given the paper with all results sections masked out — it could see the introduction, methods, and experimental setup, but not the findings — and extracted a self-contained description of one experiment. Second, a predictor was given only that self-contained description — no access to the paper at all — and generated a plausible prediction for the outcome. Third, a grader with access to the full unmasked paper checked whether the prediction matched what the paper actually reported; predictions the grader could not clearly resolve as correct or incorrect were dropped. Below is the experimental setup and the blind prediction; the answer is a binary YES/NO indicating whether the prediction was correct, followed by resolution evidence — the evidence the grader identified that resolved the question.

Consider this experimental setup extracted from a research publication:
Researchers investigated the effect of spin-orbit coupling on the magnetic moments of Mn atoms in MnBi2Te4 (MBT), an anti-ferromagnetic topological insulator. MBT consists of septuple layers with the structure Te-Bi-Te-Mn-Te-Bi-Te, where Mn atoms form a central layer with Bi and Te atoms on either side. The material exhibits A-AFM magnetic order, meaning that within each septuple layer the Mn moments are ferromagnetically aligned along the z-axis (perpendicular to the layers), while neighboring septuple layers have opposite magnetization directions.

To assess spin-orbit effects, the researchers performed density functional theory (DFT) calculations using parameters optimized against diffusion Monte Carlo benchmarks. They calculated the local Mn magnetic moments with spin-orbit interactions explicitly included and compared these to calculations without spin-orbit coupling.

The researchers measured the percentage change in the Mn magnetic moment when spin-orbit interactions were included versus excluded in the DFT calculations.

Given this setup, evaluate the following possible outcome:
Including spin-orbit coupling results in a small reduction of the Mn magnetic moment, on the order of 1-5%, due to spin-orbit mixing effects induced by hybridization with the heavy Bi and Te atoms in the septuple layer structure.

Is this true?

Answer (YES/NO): NO